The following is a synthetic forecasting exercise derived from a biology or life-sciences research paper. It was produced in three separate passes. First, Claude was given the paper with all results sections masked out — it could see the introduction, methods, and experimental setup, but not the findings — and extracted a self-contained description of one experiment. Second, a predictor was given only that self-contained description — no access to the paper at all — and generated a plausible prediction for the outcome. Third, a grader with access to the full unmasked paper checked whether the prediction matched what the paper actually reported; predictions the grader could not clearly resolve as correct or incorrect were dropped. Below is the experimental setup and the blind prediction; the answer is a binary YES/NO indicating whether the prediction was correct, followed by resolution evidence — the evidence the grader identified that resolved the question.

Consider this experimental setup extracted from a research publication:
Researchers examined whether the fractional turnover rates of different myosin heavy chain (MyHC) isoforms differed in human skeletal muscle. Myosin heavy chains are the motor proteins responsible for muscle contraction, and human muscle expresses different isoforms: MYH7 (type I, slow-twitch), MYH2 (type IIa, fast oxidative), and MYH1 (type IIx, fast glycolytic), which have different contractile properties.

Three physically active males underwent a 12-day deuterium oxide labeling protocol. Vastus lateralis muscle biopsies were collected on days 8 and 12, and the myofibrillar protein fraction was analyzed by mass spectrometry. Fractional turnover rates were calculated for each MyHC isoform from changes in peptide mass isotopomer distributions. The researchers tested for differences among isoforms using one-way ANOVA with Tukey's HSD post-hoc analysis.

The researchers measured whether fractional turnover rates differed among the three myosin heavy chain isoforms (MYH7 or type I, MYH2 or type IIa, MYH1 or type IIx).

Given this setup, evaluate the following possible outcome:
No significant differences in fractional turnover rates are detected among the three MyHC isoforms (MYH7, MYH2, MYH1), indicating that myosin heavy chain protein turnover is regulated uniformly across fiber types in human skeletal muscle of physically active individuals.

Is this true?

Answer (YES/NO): YES